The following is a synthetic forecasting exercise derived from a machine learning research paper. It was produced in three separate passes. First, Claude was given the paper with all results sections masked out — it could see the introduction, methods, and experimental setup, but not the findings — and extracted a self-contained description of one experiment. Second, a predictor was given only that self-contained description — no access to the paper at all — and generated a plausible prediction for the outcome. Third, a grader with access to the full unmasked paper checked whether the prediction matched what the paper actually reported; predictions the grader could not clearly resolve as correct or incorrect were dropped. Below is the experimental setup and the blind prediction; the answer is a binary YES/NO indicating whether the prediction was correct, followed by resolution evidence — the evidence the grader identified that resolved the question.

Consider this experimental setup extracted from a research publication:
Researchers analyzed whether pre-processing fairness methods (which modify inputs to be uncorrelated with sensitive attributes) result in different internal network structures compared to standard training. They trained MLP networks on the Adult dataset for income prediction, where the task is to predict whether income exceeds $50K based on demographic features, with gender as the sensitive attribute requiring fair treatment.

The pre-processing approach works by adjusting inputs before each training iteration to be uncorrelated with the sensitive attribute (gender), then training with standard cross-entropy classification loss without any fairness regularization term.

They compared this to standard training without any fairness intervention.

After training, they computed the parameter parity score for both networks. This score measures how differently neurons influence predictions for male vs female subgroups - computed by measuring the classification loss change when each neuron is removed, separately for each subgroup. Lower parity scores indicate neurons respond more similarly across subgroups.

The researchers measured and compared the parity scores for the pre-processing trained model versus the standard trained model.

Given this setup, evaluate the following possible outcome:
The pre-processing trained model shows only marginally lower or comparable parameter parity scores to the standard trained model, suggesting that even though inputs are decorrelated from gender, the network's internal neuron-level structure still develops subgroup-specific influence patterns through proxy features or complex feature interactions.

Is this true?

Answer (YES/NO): NO